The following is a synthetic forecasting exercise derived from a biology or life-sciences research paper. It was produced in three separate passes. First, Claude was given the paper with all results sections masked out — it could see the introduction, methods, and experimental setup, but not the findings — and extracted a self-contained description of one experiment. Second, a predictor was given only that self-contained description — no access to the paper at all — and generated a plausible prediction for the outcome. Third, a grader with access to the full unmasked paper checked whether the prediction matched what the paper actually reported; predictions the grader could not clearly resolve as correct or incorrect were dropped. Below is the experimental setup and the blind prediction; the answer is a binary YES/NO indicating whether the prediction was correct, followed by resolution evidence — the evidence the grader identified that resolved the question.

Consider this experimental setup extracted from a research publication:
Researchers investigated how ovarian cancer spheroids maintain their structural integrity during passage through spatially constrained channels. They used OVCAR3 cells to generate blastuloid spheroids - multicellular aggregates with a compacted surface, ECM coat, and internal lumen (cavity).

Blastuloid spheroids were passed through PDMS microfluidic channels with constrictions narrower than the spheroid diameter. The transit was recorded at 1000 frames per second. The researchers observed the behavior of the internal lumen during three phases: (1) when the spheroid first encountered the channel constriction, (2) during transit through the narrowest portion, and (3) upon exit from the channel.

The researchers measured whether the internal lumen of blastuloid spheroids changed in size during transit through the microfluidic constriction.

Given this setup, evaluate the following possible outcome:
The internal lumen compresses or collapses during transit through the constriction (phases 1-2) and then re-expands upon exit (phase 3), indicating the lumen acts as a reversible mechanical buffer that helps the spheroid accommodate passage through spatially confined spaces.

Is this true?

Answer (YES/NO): YES